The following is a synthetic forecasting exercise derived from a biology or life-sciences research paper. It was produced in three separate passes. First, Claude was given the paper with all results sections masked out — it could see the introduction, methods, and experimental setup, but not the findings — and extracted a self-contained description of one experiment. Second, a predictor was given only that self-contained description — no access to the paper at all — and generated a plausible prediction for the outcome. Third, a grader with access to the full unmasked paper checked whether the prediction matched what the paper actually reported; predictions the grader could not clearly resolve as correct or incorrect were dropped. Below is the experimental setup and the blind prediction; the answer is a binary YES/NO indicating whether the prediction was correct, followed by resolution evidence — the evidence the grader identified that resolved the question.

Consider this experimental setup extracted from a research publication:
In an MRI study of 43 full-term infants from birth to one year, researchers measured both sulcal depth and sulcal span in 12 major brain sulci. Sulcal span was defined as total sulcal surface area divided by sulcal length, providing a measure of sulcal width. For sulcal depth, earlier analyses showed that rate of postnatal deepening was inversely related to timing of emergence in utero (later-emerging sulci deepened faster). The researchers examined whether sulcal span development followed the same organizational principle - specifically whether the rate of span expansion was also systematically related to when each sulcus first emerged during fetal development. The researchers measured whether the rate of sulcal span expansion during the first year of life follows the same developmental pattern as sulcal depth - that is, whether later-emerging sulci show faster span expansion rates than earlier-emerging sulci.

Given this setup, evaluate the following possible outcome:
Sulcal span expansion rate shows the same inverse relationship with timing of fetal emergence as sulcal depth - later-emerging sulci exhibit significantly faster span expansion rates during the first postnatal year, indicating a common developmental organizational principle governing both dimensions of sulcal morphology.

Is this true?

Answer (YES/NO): NO